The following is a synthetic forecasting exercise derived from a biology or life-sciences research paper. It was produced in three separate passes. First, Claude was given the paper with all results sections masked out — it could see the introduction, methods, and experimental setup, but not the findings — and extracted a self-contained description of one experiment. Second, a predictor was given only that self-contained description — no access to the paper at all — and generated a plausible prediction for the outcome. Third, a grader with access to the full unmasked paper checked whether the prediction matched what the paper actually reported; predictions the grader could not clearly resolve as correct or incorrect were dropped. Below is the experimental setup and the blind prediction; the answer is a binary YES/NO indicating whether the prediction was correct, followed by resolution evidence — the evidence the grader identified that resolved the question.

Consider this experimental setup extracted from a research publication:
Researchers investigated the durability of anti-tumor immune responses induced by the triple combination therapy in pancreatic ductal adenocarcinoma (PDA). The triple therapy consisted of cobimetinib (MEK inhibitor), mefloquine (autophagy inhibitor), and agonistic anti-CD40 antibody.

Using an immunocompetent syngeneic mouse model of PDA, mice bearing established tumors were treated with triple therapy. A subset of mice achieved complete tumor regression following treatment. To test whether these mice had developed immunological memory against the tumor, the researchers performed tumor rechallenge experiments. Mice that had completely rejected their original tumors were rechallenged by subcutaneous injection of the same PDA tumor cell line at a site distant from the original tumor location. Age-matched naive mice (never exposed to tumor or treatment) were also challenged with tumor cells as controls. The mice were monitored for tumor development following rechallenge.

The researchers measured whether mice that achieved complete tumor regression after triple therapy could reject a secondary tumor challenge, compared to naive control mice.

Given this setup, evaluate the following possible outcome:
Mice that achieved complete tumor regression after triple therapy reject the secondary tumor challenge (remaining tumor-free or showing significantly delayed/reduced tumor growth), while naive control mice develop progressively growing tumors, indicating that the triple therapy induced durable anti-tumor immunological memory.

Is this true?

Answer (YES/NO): YES